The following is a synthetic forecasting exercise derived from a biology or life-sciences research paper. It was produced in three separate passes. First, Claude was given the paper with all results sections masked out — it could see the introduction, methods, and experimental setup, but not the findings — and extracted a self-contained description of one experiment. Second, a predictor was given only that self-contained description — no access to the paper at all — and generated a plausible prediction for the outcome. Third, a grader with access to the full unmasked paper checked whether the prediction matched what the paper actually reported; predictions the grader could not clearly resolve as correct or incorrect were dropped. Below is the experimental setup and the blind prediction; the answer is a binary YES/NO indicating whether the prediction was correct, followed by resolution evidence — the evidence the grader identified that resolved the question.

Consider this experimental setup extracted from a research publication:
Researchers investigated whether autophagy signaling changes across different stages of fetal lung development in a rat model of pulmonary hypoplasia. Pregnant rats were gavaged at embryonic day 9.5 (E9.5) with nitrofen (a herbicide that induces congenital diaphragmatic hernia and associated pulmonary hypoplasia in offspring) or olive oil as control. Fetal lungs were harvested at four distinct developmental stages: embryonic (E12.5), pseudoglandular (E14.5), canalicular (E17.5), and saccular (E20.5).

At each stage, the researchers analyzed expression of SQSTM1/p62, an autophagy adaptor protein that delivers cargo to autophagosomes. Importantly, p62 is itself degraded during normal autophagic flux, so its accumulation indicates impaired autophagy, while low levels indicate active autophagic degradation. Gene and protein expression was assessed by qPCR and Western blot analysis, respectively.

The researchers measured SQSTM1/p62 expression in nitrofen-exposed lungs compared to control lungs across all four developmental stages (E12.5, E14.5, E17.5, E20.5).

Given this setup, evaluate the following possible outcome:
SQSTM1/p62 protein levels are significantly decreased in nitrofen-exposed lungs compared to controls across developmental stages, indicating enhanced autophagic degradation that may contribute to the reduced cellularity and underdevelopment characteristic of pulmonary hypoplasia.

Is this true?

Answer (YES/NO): NO